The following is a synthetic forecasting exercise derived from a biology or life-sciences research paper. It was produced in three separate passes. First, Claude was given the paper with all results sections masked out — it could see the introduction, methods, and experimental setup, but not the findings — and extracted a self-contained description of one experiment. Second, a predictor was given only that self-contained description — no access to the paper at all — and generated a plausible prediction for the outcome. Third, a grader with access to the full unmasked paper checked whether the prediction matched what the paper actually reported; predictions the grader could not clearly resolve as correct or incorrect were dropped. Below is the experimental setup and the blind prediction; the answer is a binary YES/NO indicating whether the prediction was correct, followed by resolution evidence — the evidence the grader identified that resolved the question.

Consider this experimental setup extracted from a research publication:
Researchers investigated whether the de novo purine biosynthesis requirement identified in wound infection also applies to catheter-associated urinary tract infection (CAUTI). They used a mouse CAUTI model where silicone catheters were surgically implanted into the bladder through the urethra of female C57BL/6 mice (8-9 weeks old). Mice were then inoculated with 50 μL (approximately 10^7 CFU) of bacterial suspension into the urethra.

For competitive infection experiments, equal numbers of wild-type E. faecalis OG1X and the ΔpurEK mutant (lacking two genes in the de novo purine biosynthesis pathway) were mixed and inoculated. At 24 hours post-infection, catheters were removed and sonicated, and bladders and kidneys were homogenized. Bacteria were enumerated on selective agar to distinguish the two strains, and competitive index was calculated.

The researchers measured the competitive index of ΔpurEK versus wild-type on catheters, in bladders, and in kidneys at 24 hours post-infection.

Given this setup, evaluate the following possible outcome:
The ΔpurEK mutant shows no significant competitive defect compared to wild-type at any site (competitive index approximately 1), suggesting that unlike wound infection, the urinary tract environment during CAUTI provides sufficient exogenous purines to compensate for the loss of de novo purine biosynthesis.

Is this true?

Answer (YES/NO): NO